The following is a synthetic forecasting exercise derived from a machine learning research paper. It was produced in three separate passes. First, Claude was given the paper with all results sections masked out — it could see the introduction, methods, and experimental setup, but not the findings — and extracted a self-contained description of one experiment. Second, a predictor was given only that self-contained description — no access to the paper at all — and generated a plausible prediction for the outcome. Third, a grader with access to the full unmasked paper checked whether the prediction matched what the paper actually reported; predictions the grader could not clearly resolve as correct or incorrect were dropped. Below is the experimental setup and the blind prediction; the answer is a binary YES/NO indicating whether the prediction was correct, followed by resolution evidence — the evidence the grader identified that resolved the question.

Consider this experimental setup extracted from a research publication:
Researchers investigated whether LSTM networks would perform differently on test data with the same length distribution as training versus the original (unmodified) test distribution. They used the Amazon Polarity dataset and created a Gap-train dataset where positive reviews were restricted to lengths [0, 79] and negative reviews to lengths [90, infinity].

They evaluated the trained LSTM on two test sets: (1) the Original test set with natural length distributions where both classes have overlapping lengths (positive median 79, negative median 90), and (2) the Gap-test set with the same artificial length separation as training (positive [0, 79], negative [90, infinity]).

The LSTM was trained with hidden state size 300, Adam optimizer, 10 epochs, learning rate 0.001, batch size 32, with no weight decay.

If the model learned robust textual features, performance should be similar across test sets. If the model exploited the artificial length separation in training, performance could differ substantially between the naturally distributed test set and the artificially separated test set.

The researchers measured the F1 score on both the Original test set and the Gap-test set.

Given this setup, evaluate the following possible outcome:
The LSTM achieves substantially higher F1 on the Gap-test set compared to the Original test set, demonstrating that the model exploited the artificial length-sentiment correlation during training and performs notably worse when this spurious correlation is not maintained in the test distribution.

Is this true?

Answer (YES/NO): YES